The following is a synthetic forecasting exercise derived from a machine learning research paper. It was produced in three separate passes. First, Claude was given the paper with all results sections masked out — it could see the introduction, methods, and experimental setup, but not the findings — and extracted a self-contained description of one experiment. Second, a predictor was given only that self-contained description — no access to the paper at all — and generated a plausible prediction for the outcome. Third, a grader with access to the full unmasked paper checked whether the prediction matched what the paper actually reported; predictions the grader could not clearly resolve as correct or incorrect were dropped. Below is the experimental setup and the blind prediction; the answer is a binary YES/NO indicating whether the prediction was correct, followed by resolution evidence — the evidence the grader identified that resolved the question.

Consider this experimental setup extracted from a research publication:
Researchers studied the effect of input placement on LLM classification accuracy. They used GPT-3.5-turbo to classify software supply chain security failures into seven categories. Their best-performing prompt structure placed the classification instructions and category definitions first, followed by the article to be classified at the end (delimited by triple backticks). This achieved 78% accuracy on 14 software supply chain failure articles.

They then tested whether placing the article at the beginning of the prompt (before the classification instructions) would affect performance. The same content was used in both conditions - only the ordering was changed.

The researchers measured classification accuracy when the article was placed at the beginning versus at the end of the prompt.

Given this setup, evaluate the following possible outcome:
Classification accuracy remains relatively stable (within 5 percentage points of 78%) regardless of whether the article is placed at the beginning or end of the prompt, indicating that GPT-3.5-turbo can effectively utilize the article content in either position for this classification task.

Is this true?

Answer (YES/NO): NO